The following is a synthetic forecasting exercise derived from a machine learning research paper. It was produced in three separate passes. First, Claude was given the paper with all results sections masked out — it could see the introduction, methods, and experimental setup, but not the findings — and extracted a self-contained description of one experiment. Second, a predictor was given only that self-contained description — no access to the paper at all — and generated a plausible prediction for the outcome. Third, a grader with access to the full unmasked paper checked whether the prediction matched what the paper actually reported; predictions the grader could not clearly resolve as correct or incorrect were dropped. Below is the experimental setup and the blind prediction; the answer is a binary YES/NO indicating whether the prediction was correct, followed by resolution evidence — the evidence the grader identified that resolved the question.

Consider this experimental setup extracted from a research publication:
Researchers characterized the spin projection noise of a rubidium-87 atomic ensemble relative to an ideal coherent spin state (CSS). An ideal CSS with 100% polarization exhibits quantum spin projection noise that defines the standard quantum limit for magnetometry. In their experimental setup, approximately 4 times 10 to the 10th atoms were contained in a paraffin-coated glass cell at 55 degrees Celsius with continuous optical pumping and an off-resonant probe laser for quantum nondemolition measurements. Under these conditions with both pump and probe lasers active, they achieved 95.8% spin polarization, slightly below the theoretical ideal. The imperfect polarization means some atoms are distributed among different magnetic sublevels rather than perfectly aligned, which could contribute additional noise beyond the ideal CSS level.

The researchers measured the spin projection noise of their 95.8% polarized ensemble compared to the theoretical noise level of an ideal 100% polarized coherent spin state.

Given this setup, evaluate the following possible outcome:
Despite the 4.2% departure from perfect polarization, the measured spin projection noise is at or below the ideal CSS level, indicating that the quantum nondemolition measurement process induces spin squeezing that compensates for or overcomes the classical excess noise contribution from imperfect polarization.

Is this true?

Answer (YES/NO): NO